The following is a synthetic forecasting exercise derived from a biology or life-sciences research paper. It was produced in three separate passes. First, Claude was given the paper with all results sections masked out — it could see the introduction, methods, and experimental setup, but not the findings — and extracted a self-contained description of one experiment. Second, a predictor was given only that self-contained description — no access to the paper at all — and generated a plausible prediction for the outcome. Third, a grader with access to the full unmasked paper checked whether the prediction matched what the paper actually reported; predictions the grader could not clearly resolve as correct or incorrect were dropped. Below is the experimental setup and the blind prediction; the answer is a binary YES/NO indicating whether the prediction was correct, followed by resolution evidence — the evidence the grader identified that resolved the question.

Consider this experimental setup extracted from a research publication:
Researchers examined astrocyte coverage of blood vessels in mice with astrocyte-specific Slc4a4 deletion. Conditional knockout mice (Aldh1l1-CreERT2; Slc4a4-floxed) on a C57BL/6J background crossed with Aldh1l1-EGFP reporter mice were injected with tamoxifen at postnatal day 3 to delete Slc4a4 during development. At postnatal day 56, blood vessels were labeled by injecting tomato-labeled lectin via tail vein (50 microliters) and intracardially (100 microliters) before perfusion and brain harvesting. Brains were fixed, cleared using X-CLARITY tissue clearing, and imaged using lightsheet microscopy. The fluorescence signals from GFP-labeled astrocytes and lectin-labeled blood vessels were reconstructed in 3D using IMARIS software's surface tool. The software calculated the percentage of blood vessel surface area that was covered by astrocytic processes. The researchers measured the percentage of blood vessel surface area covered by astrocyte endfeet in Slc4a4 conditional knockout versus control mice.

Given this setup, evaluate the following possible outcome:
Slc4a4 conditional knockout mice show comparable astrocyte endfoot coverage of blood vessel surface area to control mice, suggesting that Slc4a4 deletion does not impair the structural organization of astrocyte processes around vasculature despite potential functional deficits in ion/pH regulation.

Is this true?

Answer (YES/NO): NO